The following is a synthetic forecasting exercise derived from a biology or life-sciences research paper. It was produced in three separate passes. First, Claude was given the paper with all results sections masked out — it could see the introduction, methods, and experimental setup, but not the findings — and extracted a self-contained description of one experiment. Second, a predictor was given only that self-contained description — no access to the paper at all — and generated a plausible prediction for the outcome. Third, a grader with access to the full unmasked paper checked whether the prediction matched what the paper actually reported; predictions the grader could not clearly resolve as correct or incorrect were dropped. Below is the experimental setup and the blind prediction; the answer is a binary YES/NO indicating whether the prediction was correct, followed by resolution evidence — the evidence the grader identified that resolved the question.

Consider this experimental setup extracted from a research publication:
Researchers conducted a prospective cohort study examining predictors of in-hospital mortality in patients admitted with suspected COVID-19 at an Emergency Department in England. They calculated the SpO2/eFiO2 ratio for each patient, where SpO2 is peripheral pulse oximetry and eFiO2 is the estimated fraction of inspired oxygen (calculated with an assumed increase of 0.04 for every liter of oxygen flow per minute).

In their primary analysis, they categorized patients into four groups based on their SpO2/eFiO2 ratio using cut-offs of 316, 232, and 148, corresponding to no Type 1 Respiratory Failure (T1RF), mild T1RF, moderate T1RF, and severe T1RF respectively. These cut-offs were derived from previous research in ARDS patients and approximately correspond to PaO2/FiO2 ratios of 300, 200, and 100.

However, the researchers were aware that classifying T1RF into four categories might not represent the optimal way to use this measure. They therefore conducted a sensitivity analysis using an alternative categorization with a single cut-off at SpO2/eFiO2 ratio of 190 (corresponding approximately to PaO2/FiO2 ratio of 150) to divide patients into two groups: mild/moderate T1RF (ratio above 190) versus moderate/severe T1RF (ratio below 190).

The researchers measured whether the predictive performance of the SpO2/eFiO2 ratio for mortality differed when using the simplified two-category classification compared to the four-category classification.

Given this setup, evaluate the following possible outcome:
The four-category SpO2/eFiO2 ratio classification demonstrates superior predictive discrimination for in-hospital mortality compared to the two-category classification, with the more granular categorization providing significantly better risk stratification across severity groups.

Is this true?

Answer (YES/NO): NO